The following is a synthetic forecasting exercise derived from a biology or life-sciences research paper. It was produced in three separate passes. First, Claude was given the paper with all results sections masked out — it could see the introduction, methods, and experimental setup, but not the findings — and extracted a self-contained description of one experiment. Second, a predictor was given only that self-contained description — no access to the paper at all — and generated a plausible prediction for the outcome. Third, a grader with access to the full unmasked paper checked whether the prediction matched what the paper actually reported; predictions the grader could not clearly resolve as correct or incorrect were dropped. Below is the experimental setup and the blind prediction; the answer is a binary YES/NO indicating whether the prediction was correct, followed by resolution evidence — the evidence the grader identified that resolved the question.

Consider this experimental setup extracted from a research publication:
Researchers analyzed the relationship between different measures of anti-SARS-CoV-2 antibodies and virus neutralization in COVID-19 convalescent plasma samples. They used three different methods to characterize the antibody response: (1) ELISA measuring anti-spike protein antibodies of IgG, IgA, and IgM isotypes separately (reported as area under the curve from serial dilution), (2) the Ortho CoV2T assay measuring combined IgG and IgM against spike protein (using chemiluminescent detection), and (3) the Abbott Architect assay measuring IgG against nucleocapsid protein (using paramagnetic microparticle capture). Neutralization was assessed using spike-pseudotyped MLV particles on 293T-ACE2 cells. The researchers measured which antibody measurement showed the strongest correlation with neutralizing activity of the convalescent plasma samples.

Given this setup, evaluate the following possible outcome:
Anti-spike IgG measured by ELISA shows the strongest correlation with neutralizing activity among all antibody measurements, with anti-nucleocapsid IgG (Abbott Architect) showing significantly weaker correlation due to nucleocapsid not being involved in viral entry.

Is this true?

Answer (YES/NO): YES